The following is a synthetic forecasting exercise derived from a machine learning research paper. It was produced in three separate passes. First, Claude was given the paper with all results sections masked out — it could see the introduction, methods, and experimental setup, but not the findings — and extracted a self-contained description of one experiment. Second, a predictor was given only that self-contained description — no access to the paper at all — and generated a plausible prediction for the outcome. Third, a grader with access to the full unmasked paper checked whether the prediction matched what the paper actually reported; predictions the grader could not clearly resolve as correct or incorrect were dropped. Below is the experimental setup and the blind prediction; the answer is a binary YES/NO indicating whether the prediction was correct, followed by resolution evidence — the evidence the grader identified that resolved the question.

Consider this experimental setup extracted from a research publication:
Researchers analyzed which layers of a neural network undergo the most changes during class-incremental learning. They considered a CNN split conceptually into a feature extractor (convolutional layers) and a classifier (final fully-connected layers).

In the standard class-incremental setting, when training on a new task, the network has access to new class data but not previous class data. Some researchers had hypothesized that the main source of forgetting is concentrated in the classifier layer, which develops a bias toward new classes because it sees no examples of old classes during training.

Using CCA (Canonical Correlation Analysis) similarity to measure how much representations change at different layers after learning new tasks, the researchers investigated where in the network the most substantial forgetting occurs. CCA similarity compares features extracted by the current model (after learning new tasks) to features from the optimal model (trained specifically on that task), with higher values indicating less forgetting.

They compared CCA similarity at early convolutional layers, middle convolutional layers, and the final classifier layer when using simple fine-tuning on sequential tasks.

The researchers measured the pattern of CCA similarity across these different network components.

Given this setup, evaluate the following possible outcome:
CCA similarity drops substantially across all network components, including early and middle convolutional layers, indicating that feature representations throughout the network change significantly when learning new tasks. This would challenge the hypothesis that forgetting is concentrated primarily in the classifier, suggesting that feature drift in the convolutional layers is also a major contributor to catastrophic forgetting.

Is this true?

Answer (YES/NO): NO